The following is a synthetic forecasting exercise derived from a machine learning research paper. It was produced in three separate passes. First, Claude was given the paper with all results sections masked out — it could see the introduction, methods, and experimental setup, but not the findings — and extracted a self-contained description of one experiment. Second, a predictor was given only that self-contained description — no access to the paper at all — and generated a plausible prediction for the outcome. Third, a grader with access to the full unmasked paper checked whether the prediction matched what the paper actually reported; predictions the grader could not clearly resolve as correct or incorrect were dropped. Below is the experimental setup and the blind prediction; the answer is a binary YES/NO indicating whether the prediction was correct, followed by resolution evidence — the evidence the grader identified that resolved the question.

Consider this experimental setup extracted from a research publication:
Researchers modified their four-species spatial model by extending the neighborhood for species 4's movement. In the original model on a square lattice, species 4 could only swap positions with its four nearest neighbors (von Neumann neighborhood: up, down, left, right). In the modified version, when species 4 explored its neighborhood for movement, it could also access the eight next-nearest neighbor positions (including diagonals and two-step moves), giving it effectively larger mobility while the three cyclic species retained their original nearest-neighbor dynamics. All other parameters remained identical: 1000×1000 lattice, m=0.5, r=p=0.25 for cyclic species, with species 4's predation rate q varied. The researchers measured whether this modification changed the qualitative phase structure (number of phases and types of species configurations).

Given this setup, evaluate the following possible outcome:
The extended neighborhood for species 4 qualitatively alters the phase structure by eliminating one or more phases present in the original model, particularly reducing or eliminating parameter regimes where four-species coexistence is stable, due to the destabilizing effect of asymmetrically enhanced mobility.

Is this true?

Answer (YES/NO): NO